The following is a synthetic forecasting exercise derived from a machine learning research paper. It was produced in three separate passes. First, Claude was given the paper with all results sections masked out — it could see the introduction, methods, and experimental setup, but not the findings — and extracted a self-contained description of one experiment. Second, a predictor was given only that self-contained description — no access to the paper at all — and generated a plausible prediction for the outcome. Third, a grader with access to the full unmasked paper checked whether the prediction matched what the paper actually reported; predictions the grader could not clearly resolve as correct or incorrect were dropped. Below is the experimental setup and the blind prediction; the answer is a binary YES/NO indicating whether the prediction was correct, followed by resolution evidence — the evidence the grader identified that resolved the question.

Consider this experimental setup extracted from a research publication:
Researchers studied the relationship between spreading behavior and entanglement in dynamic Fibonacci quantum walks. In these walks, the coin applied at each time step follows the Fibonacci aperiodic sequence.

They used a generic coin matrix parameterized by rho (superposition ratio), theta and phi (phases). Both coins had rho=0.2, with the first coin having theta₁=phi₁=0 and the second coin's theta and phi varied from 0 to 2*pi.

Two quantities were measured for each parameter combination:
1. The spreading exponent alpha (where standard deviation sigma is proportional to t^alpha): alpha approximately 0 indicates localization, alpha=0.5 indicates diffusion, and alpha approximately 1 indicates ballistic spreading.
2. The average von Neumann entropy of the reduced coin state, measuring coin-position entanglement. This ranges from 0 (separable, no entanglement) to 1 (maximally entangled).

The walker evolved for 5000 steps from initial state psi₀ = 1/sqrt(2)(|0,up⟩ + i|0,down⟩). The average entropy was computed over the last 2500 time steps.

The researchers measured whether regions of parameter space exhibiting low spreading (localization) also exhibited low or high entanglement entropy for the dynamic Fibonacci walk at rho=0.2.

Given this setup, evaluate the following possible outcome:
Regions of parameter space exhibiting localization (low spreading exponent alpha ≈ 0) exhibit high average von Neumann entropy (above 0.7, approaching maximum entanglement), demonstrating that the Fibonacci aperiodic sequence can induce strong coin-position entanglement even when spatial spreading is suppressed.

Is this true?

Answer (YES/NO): NO